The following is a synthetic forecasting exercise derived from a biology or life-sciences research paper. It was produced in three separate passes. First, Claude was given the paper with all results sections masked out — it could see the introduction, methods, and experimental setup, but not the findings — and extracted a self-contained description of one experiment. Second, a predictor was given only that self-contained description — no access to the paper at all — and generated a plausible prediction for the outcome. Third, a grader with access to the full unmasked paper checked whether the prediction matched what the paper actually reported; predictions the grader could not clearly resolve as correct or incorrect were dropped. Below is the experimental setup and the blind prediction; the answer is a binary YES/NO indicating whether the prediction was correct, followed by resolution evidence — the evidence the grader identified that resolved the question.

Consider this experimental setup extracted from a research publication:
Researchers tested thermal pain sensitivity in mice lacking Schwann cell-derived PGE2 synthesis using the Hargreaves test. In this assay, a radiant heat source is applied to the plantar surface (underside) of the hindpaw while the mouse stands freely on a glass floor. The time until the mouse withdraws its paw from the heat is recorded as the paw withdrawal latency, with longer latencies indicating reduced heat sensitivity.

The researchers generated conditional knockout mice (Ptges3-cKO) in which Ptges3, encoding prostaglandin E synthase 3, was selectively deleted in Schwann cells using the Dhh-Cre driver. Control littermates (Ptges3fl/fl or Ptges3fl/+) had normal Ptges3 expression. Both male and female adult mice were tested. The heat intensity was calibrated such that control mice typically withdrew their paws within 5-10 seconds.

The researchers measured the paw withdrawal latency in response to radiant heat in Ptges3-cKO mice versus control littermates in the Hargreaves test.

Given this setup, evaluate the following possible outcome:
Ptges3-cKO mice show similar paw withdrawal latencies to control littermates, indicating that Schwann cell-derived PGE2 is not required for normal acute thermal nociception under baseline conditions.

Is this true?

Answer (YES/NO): NO